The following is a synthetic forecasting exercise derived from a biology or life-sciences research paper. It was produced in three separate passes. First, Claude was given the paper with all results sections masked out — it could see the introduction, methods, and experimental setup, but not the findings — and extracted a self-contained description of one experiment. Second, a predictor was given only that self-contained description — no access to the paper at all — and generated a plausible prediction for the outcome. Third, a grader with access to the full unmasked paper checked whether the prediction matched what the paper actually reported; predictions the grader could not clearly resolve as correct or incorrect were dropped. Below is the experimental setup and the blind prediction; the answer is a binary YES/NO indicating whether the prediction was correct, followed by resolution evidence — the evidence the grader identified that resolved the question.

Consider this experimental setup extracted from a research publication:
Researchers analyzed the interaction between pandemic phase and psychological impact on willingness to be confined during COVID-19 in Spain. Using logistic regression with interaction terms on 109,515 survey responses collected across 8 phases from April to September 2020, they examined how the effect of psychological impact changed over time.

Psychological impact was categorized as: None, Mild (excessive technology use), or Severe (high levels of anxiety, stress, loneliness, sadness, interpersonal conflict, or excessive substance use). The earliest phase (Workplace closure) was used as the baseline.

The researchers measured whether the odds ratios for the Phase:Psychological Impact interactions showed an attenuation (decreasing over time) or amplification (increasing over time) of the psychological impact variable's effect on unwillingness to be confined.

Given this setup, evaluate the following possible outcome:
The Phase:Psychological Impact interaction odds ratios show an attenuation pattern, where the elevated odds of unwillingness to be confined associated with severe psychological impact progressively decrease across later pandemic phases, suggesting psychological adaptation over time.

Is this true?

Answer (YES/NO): YES